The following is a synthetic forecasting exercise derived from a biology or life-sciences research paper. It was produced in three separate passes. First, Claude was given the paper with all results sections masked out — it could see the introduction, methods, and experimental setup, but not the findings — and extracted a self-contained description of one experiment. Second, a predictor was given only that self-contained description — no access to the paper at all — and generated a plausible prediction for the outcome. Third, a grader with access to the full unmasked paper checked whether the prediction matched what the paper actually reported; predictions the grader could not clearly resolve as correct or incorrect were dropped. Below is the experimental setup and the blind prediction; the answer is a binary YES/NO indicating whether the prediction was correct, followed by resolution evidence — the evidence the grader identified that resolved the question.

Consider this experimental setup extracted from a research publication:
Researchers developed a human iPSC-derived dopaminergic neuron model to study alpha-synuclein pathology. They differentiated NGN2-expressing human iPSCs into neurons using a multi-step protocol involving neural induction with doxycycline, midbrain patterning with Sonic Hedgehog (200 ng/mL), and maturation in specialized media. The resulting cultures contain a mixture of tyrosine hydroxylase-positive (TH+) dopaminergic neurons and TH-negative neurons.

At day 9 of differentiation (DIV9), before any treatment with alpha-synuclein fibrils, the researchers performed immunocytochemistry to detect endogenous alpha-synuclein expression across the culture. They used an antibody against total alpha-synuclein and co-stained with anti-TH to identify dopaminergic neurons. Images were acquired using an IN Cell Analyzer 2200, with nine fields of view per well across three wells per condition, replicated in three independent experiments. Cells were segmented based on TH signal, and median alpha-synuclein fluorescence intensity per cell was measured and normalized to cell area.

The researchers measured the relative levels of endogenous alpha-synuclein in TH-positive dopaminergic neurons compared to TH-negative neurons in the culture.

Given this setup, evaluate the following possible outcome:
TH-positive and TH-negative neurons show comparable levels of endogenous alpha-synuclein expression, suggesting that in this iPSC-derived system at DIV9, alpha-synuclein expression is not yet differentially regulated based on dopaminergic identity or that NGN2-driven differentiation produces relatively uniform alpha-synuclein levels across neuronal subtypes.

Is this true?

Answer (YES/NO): YES